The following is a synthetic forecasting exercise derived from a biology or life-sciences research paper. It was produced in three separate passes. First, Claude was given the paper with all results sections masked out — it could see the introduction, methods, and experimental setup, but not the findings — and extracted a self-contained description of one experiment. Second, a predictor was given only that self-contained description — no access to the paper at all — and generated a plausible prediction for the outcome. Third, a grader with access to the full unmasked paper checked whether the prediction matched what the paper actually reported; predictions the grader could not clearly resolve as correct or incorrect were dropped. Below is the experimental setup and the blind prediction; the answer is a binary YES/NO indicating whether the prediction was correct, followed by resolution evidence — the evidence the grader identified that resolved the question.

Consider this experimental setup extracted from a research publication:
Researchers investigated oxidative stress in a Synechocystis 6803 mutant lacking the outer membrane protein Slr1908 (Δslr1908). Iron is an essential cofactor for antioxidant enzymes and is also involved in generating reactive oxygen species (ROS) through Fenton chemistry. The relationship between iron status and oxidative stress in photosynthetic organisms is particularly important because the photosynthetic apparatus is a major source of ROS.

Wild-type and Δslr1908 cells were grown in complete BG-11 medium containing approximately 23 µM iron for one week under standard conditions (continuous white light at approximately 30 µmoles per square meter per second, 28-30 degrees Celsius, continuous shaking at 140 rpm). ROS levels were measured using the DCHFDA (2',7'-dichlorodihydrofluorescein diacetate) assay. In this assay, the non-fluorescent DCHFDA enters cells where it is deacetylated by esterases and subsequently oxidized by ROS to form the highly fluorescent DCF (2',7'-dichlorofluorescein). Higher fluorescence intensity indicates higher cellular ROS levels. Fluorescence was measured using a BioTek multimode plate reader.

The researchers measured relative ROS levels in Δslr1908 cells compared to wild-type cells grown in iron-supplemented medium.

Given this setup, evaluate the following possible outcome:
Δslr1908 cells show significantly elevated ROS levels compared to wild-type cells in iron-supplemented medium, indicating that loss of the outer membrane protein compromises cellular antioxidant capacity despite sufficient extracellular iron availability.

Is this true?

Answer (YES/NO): YES